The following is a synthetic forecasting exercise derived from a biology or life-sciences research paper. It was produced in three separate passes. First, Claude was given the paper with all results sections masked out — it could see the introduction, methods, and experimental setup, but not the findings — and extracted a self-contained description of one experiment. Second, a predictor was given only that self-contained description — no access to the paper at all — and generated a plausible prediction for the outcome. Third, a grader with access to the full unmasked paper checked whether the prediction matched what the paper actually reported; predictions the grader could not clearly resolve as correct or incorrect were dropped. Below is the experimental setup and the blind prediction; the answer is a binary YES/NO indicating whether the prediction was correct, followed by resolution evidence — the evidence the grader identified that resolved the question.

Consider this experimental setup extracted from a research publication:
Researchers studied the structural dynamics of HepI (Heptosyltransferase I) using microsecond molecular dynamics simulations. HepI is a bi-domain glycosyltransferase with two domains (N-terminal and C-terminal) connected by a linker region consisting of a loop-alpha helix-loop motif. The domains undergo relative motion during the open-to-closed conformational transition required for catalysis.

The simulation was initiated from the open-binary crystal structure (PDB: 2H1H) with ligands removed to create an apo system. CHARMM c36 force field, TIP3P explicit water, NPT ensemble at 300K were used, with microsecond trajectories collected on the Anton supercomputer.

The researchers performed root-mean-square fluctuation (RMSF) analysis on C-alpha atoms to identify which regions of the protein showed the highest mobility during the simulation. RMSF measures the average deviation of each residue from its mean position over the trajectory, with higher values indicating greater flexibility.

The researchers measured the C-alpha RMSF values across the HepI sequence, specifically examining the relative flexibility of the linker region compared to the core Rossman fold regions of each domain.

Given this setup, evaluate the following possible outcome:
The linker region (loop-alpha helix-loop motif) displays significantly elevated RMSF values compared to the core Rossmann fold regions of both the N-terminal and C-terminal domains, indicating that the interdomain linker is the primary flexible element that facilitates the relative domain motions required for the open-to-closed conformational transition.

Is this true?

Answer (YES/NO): NO